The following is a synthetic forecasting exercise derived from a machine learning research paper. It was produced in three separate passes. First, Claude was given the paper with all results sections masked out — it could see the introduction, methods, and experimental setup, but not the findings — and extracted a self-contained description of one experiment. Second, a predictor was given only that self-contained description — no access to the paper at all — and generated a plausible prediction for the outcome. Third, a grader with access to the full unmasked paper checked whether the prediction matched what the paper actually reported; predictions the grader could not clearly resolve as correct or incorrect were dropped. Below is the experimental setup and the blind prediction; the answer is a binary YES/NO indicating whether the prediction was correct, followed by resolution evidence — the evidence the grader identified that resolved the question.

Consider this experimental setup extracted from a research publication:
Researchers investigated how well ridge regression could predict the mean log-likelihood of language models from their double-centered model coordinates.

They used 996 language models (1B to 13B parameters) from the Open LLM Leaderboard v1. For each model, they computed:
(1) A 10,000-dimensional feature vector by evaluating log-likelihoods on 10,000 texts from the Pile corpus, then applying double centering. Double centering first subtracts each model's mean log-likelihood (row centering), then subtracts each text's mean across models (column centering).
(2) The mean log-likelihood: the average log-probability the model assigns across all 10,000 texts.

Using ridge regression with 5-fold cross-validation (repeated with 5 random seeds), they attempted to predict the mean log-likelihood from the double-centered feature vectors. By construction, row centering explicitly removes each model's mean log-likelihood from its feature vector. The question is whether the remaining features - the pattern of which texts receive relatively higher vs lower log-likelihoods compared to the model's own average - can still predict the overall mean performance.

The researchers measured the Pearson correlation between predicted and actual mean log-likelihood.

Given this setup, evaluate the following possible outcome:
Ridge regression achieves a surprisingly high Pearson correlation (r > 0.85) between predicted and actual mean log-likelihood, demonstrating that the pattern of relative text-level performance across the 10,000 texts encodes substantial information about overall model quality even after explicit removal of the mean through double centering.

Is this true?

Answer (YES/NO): YES